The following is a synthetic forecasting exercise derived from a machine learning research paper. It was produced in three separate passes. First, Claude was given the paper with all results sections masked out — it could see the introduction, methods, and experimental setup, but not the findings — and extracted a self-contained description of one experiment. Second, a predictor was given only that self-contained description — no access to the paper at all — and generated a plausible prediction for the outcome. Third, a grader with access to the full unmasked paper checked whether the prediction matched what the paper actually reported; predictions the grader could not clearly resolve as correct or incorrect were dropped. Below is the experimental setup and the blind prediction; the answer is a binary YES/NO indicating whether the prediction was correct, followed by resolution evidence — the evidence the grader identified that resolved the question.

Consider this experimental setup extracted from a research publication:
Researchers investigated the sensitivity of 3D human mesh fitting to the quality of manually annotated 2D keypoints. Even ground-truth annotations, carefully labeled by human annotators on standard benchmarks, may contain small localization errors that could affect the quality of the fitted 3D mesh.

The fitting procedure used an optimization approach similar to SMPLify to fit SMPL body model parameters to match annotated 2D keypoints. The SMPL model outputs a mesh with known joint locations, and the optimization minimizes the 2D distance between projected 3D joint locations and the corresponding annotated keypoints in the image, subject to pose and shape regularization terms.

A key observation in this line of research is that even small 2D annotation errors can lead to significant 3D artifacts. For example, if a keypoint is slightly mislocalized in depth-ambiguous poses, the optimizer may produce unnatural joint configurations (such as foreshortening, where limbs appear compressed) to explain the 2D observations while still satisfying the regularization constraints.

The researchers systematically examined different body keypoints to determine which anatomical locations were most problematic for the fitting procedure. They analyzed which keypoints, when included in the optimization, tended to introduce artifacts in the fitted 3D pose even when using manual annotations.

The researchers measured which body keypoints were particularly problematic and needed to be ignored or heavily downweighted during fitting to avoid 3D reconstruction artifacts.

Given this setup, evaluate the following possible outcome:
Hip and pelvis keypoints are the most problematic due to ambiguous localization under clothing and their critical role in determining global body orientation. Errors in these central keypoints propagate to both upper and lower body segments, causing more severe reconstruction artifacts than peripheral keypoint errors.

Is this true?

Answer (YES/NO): NO